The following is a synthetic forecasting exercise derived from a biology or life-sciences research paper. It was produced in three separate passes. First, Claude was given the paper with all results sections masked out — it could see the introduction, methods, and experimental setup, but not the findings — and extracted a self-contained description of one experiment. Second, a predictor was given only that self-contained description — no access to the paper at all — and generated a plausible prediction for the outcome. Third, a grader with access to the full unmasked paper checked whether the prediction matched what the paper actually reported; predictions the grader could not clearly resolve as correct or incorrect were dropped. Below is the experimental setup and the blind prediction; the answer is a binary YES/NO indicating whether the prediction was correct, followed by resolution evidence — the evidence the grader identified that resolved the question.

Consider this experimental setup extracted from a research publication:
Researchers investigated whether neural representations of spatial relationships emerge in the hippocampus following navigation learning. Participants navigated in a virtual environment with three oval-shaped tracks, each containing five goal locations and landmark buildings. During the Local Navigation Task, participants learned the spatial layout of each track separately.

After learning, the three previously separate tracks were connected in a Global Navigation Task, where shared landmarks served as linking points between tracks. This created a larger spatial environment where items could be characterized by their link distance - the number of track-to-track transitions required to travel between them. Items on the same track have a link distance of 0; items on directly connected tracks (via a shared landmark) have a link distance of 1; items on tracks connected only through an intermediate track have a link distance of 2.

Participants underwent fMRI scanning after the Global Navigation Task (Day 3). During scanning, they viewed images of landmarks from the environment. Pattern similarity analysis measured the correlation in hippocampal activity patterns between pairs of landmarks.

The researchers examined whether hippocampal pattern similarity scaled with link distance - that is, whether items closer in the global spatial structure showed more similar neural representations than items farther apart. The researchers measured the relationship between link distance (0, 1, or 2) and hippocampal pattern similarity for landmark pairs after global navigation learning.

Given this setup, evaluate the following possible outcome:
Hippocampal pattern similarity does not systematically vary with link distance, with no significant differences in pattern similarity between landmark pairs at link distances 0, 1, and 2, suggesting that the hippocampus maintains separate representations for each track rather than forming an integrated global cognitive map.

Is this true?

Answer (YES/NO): NO